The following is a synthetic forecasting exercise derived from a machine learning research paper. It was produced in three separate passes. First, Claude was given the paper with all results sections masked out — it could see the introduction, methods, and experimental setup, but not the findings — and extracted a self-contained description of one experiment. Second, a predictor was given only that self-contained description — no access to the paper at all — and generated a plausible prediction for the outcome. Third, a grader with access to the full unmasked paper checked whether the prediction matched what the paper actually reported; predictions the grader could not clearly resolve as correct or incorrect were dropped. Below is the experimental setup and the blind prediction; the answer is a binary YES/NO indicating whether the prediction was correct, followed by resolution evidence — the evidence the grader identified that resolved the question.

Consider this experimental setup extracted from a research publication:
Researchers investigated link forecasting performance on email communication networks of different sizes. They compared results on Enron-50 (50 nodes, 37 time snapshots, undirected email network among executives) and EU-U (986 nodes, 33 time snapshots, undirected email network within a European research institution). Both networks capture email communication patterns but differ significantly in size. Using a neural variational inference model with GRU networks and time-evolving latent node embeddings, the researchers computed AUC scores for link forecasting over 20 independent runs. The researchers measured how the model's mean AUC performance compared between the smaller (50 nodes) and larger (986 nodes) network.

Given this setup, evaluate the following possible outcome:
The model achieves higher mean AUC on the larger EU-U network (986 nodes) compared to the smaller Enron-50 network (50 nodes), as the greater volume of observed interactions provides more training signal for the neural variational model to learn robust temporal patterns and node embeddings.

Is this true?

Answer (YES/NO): YES